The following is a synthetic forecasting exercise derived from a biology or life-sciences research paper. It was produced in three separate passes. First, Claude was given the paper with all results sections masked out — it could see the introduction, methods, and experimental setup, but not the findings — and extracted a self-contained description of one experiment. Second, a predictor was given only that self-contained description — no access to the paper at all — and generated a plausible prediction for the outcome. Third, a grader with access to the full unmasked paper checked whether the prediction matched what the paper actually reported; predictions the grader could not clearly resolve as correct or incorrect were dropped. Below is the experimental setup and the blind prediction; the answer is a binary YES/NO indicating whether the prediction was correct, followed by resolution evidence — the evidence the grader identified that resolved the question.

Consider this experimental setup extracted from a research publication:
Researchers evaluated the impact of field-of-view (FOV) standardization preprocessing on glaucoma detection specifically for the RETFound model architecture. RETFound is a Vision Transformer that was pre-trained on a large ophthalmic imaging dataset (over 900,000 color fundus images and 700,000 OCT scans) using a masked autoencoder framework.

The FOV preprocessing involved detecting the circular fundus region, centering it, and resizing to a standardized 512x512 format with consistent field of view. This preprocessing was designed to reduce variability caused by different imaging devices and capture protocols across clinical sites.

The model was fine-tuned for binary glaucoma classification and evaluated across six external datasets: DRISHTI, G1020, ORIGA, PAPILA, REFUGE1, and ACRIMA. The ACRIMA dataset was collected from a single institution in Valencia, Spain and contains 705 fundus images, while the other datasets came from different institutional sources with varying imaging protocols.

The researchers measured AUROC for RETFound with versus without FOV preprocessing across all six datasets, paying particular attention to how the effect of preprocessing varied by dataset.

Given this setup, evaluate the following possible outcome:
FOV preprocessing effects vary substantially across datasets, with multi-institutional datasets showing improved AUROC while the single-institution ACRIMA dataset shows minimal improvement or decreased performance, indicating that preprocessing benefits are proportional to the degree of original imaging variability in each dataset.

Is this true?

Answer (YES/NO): YES